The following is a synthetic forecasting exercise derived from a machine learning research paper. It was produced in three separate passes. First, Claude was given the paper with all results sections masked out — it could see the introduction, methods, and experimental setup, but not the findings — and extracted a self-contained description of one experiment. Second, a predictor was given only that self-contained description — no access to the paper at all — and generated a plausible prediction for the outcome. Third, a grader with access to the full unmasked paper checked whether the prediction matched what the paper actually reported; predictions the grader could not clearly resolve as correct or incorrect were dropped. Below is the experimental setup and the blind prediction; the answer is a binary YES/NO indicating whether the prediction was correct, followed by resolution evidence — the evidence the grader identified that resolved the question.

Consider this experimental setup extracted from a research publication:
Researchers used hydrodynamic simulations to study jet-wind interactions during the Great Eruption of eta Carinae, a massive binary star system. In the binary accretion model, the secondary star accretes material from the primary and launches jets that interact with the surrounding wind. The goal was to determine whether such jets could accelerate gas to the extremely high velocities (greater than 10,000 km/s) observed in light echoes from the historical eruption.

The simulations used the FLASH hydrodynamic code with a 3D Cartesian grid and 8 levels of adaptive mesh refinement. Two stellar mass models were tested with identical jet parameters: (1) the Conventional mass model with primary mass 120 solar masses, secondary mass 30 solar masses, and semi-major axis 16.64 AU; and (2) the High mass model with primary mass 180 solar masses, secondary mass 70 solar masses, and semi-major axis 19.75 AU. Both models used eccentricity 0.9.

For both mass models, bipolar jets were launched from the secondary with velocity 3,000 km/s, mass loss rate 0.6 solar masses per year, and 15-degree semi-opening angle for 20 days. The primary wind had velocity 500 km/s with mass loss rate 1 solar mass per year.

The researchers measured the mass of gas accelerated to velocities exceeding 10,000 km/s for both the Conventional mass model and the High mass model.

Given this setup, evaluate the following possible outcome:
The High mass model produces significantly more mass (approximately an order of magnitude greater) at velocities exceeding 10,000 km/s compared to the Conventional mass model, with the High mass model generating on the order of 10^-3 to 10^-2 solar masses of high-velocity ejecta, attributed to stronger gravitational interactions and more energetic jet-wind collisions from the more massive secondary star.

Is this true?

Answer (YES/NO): NO